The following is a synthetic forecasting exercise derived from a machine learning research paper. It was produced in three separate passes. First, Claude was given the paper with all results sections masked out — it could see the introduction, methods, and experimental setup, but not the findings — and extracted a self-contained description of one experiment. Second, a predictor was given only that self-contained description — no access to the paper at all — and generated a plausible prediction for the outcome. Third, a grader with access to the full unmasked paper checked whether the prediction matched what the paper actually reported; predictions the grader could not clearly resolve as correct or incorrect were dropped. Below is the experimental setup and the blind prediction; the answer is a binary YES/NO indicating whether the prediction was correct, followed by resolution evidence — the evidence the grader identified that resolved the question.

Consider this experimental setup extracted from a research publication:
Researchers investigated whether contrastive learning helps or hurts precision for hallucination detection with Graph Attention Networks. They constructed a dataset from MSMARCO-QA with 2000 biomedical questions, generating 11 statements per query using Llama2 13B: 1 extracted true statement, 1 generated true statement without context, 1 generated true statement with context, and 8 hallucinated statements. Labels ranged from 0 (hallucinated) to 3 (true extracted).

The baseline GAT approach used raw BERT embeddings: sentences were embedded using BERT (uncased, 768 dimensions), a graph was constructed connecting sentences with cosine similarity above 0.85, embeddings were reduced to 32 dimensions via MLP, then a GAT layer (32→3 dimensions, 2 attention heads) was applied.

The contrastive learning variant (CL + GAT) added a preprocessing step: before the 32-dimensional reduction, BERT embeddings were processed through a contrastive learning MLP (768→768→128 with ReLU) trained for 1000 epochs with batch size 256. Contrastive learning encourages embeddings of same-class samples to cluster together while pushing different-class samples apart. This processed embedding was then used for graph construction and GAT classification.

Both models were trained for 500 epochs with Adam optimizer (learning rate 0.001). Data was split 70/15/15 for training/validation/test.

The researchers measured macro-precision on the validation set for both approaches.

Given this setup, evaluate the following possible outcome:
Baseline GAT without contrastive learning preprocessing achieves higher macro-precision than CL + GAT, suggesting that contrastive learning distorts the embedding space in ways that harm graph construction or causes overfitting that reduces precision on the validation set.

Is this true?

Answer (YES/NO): YES